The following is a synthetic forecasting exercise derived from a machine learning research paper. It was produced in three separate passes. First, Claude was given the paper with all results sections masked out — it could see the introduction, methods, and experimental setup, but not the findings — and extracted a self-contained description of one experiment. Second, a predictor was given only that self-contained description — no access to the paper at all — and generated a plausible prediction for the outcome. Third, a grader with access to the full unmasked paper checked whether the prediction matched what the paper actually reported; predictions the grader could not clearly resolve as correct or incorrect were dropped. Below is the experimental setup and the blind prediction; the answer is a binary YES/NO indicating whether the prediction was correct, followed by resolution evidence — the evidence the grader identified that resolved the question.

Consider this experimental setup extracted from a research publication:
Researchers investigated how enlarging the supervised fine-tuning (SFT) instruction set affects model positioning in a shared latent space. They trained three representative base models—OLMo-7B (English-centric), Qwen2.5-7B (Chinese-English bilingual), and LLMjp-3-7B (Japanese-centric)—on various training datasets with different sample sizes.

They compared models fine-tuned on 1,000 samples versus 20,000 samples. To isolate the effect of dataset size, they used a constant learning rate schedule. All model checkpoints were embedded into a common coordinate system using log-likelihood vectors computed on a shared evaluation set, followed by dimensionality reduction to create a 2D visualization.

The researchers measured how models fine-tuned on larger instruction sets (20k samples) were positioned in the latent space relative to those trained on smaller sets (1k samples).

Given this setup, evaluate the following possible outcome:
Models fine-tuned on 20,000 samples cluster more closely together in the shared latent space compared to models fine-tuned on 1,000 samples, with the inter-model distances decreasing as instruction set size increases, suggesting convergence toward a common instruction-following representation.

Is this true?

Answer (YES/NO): NO